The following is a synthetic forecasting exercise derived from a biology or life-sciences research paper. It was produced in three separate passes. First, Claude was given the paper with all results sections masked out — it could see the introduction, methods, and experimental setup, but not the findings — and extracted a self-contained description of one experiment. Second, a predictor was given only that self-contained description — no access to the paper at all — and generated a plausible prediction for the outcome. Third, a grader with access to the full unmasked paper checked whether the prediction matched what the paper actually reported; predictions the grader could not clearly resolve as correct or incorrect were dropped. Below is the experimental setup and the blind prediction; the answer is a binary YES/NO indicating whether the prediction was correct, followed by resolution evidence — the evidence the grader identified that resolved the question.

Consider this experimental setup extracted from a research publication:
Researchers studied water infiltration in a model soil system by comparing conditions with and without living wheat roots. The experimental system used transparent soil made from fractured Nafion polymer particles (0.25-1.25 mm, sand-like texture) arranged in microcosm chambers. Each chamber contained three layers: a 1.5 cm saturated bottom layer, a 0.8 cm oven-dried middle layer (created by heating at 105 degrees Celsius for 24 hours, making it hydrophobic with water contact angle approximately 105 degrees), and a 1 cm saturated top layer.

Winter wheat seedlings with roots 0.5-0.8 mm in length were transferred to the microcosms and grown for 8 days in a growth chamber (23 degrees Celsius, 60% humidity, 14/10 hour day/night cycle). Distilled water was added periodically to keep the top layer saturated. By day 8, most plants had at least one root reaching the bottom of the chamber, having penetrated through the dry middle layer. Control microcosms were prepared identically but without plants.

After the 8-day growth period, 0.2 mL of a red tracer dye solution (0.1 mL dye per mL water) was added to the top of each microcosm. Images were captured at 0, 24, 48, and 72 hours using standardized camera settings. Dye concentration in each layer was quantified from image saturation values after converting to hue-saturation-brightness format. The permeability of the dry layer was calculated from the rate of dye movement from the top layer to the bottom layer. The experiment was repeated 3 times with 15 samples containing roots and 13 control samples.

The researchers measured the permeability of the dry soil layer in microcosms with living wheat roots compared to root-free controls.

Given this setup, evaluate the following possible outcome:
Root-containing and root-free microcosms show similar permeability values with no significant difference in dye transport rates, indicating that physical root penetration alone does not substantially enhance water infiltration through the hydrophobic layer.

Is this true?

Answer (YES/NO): NO